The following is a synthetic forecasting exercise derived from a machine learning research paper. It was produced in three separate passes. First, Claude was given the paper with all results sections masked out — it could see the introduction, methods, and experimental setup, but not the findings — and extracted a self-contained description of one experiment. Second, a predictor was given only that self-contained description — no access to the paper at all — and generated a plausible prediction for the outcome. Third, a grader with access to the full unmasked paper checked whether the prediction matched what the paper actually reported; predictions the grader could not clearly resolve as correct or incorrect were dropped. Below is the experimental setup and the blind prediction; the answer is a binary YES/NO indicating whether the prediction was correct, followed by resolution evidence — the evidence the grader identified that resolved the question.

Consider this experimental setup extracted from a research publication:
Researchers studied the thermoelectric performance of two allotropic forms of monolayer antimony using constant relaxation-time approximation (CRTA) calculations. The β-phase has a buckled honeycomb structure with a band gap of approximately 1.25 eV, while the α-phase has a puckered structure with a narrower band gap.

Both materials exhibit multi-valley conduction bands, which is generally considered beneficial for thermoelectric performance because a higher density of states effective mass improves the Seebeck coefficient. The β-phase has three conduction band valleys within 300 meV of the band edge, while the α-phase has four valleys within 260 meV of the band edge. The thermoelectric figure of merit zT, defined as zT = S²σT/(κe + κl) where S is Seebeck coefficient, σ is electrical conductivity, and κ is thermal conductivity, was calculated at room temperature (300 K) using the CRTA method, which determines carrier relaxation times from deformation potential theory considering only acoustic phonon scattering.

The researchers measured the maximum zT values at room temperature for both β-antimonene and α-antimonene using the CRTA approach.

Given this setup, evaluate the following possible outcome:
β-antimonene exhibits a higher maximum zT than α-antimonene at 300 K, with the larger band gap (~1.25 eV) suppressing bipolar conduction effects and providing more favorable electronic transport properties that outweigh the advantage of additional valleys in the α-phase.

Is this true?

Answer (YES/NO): YES